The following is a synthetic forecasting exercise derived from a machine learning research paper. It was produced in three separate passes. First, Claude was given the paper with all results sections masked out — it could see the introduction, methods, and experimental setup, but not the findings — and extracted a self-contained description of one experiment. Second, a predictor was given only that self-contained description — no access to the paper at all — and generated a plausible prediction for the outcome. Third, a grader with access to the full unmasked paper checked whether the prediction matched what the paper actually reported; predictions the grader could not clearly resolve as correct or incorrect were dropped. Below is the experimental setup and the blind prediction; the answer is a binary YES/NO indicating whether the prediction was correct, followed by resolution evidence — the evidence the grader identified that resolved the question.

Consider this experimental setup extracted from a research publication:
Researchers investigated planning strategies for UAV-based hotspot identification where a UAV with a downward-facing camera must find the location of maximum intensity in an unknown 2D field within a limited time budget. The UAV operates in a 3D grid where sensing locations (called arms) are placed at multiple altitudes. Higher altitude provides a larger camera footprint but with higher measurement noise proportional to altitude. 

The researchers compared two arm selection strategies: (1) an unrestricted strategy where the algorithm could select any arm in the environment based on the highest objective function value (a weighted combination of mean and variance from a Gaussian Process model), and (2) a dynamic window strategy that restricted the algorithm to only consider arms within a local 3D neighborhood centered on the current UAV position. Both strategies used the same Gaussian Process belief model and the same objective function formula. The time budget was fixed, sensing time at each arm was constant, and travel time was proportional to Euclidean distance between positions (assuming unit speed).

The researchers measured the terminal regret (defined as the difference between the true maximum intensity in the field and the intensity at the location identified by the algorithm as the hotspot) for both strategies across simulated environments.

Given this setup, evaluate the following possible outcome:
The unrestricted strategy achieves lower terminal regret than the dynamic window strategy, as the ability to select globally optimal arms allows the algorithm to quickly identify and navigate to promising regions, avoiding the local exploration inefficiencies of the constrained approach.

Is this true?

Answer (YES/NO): NO